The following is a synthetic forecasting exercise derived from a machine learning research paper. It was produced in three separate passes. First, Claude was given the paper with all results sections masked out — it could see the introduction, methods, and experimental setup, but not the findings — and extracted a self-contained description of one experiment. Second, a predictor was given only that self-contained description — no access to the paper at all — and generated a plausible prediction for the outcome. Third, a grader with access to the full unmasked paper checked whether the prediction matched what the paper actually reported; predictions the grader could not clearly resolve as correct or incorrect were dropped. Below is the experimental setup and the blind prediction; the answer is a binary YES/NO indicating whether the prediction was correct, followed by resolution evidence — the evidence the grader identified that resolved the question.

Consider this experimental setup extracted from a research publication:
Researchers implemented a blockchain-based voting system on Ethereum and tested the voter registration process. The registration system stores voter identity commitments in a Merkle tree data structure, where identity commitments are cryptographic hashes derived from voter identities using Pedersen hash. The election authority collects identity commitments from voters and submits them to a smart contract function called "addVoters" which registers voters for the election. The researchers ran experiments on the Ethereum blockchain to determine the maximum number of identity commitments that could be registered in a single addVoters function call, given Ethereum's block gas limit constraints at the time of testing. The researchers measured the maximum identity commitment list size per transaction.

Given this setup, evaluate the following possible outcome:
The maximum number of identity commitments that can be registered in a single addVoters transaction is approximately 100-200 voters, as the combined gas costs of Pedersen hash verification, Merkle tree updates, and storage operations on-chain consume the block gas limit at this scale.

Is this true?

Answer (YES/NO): NO